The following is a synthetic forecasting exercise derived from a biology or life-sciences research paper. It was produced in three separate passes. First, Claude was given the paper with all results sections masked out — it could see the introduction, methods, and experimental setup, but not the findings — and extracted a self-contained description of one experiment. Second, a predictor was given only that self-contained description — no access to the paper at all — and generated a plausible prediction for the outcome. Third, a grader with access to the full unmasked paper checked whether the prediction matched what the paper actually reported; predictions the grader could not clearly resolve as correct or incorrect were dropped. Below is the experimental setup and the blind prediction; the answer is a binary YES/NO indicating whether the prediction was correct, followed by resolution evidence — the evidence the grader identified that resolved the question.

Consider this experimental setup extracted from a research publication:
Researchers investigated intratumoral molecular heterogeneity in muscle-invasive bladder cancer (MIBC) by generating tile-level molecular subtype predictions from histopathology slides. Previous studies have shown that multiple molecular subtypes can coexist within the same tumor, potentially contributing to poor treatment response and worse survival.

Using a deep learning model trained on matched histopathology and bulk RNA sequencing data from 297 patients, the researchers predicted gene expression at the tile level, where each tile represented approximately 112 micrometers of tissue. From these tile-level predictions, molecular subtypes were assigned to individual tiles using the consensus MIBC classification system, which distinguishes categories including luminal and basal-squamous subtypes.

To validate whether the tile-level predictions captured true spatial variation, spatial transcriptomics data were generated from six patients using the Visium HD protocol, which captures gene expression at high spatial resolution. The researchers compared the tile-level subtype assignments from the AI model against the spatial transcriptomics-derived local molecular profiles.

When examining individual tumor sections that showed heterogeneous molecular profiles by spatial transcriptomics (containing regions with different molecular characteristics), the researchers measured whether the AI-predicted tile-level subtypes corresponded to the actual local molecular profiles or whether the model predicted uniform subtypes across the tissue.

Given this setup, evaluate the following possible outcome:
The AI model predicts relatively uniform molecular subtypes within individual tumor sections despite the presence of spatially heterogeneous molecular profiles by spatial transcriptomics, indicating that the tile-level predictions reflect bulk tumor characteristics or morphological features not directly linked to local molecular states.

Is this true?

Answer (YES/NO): NO